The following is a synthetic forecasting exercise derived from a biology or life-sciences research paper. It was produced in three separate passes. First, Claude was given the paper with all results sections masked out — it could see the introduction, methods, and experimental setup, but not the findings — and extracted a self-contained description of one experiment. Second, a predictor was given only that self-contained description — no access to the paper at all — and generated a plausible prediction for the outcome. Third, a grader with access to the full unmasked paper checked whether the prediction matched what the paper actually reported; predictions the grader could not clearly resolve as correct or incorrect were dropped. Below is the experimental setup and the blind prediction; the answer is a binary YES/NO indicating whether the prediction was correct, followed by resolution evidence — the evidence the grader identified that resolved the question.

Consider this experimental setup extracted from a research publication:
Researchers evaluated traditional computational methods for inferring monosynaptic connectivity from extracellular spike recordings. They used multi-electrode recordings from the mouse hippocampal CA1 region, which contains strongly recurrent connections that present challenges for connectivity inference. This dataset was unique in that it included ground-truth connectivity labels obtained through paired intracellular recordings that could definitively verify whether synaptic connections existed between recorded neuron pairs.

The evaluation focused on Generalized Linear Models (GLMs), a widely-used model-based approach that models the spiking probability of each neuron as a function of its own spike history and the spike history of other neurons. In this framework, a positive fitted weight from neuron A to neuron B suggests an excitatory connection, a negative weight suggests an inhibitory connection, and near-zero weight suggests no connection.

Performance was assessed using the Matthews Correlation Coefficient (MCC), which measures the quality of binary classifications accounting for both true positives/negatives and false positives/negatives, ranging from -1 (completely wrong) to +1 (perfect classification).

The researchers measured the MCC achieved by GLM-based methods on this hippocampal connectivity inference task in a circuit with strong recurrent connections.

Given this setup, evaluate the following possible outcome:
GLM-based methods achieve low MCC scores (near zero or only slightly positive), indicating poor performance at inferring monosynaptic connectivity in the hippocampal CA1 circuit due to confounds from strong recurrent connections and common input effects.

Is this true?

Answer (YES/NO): NO